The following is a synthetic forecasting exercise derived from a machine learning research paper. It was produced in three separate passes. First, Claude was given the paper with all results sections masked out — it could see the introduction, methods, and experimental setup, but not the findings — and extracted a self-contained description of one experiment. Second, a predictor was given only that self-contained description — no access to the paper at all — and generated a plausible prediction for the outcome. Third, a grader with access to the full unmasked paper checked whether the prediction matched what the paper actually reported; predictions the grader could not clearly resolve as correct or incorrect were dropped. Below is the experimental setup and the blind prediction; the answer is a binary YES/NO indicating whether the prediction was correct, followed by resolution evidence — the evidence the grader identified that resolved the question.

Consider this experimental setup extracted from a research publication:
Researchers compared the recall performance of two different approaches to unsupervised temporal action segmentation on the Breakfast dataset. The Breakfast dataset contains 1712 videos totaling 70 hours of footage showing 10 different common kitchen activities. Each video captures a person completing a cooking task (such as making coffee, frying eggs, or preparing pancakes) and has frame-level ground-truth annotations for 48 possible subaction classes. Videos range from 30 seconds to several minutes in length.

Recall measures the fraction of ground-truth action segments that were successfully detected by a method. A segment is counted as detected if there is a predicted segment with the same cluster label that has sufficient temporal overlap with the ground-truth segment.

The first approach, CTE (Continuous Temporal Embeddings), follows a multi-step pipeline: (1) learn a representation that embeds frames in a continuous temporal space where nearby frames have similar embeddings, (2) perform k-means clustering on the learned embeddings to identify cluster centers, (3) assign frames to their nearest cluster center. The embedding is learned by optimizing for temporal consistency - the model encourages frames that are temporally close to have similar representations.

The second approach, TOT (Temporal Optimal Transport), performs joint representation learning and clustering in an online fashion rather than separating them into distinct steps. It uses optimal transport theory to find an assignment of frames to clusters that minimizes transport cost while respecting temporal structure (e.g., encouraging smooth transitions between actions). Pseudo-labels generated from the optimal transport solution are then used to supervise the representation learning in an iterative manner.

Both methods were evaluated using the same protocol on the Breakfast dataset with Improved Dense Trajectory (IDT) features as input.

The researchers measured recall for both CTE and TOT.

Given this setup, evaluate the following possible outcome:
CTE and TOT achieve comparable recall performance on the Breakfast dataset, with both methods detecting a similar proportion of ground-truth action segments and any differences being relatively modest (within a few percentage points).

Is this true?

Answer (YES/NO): YES